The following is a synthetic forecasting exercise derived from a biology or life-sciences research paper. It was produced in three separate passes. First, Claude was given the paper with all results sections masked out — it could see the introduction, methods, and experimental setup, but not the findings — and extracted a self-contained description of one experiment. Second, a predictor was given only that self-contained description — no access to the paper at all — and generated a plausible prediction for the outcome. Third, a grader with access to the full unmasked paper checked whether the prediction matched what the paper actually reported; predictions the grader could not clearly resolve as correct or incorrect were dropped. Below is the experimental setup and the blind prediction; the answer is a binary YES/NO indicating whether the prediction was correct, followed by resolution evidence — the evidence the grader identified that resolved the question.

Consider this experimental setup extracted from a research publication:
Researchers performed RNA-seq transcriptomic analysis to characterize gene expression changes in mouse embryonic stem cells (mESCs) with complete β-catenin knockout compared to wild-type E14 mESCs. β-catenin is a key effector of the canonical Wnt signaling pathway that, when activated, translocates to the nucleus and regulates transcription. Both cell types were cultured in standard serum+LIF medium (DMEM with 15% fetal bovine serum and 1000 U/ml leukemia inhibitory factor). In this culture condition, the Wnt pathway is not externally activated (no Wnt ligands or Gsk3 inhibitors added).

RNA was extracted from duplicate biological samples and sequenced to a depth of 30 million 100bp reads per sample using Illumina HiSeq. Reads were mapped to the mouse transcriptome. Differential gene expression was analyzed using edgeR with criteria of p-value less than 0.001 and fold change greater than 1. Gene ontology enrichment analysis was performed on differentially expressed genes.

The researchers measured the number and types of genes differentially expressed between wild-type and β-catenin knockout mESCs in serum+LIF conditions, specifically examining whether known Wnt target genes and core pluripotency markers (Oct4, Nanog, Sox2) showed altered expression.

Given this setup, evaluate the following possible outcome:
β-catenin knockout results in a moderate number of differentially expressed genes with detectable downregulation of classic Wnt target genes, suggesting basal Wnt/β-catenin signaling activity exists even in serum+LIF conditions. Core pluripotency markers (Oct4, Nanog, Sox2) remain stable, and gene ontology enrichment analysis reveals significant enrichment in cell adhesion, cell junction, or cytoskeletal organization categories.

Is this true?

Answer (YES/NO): NO